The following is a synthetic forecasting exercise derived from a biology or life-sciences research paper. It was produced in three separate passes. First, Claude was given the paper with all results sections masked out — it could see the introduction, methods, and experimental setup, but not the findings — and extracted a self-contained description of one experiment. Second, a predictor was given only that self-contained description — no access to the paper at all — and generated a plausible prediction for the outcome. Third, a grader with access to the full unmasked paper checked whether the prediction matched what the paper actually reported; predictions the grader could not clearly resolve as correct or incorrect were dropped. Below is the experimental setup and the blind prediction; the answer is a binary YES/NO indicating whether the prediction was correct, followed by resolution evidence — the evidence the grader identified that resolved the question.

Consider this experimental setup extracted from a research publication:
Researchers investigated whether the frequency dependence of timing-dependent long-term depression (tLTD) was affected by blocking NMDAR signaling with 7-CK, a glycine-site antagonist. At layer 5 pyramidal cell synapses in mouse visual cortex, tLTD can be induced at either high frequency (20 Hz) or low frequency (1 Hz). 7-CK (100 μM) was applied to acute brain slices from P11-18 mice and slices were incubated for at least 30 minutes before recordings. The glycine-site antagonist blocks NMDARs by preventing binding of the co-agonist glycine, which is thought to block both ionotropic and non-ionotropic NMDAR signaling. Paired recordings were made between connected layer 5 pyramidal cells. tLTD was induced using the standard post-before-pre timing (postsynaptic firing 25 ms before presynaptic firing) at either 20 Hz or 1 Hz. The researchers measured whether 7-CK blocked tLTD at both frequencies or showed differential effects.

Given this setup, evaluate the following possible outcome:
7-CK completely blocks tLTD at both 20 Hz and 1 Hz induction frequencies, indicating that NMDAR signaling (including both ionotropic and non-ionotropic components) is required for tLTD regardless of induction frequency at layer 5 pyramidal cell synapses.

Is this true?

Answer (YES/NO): NO